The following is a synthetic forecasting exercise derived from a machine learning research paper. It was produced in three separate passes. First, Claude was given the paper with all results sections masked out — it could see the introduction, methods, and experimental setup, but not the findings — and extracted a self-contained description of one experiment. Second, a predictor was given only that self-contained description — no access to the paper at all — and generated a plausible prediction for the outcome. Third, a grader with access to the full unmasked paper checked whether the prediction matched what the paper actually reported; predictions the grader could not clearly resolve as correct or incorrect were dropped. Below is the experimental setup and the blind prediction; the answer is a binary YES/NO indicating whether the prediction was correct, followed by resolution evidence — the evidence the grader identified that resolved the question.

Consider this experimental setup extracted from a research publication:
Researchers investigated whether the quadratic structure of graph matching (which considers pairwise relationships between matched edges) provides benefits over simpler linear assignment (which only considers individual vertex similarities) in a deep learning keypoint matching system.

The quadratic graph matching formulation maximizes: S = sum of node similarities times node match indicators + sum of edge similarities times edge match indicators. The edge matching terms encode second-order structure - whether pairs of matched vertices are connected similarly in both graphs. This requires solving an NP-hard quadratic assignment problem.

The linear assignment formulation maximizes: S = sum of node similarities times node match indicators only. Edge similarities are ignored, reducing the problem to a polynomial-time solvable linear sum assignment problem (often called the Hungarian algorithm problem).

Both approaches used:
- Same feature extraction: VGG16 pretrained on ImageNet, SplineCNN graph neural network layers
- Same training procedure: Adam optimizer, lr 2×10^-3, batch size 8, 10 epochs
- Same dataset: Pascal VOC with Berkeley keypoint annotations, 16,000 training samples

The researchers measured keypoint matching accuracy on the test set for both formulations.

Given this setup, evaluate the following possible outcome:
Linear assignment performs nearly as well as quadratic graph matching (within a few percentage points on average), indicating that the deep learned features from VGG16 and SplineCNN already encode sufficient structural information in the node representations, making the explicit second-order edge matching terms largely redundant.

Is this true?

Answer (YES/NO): NO